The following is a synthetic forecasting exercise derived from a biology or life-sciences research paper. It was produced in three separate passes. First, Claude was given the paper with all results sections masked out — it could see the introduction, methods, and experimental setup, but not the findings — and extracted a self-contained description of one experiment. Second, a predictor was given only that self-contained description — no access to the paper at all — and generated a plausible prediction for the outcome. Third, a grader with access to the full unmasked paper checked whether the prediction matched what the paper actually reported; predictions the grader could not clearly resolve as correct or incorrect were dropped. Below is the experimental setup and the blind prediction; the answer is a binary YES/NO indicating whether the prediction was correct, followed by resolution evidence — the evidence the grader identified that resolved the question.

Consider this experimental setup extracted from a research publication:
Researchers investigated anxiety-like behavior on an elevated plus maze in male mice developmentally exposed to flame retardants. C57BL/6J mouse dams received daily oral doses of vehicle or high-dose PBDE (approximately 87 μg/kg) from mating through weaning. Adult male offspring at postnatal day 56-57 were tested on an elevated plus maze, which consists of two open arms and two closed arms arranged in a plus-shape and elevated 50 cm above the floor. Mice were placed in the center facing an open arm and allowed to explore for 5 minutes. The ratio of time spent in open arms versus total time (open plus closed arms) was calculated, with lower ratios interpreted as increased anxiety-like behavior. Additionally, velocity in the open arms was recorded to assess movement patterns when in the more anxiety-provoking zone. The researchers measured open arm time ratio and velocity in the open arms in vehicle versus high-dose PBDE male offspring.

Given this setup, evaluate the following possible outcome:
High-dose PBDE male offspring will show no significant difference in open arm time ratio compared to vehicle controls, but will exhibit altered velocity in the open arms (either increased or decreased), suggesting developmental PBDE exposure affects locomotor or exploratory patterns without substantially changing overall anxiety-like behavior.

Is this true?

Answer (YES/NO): NO